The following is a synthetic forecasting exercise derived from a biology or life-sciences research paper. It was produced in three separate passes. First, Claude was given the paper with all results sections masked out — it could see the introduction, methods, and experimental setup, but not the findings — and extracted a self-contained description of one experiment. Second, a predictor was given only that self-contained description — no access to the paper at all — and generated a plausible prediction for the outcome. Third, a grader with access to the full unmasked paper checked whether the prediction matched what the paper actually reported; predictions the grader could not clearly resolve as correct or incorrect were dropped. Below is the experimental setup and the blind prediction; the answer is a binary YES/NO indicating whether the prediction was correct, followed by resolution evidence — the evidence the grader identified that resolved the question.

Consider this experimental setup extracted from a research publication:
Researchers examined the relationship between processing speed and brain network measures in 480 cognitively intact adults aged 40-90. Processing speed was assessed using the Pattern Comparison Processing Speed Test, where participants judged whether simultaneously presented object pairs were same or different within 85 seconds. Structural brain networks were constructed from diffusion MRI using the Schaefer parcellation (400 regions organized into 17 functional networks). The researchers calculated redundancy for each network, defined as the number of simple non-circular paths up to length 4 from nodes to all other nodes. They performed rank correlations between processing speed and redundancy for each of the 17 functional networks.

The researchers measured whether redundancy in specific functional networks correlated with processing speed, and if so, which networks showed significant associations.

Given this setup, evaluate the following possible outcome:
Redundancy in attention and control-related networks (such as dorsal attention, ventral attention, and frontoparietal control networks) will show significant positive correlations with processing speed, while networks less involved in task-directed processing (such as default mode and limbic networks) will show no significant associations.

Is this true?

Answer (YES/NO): NO